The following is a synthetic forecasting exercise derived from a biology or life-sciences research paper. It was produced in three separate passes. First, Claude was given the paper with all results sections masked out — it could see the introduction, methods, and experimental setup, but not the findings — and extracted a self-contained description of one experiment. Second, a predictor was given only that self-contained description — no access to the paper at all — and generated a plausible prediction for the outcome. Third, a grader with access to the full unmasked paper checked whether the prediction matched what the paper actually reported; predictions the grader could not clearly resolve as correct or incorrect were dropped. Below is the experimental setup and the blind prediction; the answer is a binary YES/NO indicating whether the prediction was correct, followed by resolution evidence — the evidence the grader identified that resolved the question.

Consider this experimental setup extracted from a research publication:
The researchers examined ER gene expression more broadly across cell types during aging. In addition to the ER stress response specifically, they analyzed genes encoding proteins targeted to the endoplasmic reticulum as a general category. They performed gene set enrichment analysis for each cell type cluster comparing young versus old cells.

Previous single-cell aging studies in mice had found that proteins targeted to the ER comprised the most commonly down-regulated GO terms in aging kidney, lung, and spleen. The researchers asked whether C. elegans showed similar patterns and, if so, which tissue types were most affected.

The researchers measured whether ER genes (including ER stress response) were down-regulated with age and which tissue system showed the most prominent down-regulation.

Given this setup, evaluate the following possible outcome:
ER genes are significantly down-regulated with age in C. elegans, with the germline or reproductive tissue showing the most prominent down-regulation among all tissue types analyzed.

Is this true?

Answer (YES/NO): NO